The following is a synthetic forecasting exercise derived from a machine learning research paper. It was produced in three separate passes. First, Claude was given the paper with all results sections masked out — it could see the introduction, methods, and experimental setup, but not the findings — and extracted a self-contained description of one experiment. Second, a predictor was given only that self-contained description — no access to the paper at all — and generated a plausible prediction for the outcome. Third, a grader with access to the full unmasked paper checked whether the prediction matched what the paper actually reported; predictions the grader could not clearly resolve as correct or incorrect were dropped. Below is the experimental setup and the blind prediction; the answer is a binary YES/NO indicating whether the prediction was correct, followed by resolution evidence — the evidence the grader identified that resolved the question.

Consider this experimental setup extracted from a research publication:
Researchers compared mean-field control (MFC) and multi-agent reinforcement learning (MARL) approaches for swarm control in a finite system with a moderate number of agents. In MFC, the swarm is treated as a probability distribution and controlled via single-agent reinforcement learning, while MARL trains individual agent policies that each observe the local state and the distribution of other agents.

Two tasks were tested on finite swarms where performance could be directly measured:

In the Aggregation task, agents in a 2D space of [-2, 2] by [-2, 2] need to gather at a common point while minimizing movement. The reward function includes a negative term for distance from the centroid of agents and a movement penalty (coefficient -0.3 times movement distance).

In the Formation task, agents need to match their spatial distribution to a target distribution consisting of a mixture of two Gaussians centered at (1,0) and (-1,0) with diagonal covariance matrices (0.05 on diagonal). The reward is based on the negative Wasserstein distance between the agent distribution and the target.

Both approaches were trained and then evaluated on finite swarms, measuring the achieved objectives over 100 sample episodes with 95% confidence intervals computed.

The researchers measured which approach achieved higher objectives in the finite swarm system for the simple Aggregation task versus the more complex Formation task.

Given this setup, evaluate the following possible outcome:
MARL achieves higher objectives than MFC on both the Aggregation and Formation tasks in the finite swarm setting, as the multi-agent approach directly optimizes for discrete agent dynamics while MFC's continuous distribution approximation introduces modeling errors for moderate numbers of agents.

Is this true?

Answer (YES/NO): NO